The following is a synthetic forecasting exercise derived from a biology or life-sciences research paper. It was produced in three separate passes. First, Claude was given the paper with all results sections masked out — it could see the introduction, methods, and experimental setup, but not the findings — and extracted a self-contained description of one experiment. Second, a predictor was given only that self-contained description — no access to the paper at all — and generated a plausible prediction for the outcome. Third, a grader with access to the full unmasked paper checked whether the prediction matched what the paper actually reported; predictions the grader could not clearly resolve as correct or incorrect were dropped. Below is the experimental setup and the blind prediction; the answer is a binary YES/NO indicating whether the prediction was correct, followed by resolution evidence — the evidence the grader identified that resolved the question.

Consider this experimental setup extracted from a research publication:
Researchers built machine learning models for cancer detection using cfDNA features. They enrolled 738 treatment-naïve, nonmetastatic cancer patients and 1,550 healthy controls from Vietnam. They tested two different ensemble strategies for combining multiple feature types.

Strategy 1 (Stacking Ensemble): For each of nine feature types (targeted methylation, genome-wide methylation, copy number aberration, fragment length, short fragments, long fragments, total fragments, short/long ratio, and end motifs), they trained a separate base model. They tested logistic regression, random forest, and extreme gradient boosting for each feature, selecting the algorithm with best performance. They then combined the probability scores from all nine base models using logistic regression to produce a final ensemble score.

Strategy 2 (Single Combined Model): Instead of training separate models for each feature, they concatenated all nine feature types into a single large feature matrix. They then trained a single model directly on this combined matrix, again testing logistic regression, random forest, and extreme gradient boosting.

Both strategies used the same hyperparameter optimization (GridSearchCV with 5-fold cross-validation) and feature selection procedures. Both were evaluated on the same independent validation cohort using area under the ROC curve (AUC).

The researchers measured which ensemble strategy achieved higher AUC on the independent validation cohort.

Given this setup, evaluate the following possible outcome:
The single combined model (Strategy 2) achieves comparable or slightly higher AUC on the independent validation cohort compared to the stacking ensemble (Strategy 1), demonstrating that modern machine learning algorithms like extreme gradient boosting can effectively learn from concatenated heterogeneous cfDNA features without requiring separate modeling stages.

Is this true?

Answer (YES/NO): NO